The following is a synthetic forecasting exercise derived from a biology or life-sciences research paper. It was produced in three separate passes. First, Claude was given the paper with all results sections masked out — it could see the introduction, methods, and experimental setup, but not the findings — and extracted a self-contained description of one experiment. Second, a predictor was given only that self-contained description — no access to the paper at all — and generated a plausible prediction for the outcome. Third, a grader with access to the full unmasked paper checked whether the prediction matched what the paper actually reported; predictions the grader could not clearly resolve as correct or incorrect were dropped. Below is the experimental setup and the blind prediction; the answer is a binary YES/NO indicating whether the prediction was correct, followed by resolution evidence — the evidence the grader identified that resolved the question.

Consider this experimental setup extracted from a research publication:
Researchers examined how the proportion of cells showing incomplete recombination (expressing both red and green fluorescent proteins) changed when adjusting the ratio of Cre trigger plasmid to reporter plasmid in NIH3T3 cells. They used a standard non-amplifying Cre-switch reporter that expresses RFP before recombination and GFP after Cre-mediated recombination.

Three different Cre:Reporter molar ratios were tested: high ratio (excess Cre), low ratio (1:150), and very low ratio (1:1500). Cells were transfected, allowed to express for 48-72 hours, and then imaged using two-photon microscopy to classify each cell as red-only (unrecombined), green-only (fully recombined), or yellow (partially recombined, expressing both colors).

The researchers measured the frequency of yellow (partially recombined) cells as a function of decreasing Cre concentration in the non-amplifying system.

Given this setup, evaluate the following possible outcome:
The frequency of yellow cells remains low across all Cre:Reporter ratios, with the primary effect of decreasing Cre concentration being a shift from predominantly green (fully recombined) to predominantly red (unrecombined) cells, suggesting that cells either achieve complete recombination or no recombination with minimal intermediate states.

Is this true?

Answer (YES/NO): NO